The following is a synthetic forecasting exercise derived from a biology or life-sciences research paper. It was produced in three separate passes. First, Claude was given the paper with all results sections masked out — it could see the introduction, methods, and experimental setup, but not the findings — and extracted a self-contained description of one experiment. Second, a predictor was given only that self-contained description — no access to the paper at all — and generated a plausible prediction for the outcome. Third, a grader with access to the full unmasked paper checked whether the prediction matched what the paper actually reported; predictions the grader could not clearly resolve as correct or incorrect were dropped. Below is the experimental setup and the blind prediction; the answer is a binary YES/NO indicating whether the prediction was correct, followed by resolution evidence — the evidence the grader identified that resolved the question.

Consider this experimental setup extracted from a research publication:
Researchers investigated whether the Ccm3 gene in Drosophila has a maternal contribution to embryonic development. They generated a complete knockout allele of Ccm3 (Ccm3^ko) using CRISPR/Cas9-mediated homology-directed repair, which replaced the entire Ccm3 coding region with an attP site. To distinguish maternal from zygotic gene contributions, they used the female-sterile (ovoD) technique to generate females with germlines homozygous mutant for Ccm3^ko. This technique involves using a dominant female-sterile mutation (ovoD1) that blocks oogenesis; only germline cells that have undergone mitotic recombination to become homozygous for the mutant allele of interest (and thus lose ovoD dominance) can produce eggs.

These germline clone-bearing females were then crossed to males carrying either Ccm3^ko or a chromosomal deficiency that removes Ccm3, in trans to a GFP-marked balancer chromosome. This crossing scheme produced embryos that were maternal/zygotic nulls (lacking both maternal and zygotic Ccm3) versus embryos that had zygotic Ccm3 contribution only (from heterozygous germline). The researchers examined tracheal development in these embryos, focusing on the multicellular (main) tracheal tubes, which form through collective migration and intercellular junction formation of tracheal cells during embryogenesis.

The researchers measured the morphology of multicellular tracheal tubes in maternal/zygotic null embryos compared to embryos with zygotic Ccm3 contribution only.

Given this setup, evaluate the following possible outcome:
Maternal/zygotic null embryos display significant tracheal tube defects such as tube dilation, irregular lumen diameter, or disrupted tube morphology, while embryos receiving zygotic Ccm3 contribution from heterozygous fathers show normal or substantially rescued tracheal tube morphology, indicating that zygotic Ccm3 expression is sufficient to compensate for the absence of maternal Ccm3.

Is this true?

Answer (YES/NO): YES